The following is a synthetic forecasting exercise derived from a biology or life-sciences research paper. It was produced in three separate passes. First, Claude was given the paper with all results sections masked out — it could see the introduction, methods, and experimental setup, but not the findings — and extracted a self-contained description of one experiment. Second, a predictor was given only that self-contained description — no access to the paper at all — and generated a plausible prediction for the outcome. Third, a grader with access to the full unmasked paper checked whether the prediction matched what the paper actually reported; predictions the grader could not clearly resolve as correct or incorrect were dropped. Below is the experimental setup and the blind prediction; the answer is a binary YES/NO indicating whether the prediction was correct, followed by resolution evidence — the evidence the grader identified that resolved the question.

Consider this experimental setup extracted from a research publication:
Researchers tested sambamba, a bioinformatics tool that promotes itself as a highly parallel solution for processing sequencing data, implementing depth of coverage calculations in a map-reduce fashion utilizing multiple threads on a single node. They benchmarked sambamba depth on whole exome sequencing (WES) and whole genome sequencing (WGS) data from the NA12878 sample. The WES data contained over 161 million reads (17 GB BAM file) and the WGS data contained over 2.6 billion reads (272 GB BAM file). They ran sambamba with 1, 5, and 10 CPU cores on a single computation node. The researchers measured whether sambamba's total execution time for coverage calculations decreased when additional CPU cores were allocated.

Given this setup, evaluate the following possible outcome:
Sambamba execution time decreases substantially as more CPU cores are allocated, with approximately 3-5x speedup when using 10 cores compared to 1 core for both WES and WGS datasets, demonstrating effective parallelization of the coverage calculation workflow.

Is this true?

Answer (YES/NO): NO